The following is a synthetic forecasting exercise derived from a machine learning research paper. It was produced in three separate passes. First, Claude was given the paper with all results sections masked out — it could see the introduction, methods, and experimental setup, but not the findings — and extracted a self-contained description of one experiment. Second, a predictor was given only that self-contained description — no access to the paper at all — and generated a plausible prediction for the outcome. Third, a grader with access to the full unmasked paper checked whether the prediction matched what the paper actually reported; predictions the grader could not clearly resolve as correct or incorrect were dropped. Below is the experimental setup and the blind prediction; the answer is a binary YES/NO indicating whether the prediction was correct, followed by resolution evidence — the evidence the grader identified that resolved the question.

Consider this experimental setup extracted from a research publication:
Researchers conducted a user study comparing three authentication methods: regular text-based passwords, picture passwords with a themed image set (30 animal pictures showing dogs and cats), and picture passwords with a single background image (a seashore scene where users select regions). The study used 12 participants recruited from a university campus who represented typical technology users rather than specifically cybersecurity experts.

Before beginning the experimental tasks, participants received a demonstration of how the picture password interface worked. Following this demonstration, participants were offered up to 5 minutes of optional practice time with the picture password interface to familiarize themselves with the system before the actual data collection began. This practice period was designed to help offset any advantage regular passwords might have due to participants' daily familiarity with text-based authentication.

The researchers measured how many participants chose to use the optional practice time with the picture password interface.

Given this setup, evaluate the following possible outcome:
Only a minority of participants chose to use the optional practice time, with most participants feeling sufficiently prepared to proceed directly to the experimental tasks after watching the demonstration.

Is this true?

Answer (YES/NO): NO